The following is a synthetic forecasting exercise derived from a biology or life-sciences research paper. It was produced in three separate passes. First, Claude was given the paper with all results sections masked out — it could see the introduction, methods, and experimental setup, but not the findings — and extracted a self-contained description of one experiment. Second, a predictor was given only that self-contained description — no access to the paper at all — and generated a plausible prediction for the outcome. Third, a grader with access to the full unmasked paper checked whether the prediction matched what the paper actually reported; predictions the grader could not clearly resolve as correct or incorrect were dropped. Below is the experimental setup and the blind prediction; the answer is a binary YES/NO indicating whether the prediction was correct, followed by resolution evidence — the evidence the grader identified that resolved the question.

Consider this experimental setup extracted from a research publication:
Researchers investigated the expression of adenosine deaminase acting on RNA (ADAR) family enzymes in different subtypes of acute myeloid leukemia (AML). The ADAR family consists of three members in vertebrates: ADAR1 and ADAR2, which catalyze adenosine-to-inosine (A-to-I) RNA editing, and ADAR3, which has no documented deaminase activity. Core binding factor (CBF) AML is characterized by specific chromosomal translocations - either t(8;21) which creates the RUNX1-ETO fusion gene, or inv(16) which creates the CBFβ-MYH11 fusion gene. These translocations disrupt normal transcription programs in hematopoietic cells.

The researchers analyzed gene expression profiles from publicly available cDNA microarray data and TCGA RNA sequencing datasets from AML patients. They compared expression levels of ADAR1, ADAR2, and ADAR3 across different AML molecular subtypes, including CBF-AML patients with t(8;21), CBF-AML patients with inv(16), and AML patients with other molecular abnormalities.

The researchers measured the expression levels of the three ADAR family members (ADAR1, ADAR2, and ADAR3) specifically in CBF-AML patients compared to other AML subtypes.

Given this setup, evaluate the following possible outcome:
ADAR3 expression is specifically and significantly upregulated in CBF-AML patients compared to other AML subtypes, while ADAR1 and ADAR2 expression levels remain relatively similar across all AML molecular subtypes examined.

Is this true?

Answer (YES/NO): NO